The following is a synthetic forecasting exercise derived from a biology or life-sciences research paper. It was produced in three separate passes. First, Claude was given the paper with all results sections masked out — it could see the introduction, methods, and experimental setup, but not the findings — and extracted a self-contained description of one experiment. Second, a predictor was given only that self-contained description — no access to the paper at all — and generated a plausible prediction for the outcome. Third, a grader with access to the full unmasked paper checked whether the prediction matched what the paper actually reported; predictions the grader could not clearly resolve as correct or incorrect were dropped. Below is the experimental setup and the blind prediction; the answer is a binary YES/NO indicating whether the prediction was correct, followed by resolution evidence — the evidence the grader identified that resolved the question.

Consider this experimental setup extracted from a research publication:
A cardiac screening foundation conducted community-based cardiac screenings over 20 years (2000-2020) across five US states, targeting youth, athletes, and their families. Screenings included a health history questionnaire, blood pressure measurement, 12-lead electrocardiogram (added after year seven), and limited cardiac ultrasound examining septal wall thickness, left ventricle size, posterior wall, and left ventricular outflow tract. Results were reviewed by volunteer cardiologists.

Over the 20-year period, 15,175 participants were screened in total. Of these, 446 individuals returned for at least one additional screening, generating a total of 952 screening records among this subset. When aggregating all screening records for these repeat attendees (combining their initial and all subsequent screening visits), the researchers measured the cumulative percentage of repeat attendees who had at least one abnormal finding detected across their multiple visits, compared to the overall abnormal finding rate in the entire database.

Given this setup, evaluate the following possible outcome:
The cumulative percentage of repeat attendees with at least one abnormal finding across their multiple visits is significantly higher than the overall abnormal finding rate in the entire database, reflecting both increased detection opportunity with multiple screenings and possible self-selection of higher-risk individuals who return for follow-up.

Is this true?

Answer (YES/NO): YES